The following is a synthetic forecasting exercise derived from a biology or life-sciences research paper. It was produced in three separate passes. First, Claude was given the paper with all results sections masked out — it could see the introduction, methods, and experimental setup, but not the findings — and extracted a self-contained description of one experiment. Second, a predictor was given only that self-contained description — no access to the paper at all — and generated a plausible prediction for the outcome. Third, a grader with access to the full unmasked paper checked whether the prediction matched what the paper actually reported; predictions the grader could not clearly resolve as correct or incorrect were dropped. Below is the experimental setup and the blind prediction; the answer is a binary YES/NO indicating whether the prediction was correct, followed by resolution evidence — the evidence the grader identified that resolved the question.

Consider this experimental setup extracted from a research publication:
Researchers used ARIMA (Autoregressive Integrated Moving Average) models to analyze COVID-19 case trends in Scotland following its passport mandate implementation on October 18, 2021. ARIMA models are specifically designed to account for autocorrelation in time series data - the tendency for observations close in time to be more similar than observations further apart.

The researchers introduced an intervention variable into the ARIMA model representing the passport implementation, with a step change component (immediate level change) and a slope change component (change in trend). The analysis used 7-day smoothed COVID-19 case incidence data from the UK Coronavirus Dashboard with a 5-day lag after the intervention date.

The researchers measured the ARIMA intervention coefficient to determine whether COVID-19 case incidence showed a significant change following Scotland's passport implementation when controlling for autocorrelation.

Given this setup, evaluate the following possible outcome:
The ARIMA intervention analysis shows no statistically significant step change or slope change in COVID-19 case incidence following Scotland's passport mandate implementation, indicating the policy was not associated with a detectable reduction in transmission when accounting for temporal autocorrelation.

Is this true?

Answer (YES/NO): NO